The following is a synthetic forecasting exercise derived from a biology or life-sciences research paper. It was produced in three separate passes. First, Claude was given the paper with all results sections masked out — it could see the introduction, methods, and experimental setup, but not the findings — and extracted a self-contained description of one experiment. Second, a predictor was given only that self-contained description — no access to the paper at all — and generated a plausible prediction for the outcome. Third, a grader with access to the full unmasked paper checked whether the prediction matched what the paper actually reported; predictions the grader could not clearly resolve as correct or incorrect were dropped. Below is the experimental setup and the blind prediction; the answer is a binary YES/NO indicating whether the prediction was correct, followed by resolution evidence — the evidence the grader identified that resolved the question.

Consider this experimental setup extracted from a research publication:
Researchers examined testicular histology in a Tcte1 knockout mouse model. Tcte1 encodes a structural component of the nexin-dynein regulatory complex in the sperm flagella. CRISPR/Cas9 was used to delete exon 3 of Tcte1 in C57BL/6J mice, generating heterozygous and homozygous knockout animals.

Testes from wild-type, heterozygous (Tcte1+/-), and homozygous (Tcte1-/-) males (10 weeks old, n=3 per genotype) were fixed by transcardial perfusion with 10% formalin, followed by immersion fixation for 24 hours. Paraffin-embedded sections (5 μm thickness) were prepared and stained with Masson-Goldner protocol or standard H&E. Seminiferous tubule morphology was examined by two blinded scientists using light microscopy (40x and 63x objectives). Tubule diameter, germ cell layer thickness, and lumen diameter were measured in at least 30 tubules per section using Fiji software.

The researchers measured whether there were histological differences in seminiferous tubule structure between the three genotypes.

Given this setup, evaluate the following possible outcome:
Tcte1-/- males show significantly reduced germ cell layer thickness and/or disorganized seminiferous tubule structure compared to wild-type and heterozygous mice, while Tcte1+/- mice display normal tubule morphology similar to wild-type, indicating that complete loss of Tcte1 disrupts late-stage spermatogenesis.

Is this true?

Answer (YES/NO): NO